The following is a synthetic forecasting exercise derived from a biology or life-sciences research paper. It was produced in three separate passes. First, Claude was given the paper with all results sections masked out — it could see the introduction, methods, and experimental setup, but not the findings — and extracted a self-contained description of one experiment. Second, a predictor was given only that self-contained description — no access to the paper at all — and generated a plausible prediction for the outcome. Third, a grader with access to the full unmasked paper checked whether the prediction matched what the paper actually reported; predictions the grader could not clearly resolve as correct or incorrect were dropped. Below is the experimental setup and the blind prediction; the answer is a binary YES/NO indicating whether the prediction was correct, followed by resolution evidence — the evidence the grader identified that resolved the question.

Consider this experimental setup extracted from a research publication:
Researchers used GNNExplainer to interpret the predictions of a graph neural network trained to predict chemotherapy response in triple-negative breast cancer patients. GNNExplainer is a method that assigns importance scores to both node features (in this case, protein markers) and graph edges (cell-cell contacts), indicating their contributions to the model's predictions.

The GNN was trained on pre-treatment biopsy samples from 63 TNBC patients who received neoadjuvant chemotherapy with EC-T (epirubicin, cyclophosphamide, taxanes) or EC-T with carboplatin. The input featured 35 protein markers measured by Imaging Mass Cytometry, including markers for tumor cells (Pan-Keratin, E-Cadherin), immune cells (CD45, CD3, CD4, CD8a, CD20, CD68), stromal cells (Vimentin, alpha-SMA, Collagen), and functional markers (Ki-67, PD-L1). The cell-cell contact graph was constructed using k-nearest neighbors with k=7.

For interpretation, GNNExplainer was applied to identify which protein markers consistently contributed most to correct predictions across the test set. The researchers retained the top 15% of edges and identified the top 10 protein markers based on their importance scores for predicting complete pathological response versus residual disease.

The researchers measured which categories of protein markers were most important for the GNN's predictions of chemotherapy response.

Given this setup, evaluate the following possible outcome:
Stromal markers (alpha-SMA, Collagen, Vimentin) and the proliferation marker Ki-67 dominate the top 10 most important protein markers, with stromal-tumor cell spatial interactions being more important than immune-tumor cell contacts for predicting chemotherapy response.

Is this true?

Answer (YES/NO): NO